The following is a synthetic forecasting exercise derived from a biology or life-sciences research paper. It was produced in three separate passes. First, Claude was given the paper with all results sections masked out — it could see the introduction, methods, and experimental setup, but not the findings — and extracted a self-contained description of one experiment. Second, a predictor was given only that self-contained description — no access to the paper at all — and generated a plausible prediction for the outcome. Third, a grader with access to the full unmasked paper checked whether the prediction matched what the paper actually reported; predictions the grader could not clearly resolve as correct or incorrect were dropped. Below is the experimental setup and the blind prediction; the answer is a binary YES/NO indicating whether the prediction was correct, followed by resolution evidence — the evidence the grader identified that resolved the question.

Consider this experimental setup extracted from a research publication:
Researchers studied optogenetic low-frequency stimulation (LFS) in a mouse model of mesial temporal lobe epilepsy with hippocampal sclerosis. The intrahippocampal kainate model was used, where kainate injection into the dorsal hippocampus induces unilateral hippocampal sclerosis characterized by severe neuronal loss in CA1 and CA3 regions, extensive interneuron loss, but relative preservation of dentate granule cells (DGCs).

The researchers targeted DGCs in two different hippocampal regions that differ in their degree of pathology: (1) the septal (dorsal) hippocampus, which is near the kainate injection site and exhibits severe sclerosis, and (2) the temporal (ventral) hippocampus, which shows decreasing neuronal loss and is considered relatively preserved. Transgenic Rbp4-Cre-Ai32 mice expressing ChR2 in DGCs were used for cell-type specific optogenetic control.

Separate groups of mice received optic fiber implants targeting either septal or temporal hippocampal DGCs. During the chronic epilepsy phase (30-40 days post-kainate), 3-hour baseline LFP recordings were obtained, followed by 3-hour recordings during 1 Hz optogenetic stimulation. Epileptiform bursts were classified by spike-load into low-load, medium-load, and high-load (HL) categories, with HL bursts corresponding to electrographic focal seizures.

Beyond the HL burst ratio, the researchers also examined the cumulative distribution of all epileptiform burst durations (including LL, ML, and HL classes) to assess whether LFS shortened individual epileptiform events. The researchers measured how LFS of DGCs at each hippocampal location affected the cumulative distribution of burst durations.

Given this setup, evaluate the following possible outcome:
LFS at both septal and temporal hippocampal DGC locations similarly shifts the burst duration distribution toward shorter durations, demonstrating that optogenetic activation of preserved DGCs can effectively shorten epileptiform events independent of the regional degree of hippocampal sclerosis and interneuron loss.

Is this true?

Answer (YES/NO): YES